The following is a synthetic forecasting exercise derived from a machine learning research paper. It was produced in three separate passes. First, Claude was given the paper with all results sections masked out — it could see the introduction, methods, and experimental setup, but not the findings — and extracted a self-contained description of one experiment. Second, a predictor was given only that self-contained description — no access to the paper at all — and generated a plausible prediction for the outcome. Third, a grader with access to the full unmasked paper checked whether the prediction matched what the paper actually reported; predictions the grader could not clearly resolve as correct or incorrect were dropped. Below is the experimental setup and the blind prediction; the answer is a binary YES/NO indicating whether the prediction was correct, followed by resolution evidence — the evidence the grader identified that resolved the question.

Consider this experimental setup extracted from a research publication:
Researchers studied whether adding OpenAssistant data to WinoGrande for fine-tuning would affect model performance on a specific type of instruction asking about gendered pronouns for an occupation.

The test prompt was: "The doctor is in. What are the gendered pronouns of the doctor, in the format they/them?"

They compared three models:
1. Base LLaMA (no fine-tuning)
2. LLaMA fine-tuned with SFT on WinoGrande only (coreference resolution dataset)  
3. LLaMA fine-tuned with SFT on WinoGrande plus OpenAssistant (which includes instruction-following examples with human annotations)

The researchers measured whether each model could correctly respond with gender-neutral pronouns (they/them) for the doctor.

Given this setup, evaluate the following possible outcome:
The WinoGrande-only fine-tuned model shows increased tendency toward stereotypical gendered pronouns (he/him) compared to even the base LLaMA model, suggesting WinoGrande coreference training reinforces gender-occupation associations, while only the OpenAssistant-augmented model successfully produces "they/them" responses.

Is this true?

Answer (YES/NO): NO